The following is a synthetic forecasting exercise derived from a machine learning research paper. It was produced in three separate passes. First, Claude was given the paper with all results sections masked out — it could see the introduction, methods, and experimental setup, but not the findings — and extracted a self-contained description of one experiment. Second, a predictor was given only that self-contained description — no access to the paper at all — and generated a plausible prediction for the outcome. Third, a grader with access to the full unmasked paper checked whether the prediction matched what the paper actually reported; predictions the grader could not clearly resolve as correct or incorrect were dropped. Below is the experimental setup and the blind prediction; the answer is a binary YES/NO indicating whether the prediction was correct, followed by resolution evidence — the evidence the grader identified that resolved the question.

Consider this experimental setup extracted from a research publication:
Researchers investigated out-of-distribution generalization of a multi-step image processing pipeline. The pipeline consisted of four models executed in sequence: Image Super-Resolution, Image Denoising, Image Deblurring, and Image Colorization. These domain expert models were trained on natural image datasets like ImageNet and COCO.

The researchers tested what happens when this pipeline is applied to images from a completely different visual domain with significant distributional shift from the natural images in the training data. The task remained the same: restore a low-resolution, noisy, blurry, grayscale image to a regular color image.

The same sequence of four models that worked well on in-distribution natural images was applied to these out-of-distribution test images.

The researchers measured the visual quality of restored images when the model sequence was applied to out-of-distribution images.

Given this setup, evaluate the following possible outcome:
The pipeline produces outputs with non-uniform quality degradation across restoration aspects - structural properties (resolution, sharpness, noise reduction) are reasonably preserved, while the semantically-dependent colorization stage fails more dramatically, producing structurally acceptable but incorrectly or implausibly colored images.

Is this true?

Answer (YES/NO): NO